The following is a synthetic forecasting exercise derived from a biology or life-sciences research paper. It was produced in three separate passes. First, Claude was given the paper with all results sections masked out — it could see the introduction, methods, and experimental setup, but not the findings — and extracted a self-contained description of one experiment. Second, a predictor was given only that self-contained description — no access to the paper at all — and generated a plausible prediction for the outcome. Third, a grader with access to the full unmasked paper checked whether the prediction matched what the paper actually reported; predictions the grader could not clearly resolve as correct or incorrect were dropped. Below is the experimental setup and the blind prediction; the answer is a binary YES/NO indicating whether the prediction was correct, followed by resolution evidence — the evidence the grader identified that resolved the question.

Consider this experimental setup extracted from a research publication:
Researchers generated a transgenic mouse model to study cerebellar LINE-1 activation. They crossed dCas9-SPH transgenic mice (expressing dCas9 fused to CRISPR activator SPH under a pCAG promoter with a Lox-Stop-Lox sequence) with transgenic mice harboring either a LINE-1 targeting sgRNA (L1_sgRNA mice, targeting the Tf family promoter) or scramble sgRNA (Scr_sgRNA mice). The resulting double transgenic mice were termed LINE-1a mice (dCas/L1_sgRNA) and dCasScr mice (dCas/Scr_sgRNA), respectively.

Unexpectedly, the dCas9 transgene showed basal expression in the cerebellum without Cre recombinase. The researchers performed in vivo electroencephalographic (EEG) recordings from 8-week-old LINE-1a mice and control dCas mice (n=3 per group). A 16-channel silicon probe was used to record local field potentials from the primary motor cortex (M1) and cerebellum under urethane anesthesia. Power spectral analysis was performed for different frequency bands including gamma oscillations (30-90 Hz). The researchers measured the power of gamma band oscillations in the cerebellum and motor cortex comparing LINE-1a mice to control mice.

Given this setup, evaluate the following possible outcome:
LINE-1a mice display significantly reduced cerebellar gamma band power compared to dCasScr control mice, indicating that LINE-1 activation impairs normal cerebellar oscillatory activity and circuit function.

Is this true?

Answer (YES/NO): YES